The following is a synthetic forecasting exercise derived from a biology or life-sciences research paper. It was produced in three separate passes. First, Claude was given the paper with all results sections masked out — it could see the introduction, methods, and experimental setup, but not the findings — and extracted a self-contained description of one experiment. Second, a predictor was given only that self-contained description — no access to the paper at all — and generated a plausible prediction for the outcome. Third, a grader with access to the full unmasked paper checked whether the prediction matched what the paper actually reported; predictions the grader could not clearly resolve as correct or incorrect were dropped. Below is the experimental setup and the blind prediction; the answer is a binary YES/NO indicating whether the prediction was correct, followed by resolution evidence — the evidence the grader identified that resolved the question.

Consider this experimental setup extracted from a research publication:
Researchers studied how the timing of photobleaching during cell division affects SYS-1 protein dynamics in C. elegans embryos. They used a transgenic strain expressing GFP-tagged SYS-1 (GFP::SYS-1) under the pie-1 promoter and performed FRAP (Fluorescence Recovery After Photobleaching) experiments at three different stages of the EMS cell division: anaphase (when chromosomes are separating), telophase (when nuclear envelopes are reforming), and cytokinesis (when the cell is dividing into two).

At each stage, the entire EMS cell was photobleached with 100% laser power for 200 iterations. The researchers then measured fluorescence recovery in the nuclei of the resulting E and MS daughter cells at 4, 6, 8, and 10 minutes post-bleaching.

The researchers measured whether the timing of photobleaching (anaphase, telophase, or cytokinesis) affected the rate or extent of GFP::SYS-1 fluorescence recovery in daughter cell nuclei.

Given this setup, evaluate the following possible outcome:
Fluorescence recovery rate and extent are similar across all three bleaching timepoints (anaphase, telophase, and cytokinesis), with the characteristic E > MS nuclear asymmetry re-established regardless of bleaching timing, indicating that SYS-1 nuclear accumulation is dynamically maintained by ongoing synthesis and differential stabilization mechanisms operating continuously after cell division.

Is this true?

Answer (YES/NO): NO